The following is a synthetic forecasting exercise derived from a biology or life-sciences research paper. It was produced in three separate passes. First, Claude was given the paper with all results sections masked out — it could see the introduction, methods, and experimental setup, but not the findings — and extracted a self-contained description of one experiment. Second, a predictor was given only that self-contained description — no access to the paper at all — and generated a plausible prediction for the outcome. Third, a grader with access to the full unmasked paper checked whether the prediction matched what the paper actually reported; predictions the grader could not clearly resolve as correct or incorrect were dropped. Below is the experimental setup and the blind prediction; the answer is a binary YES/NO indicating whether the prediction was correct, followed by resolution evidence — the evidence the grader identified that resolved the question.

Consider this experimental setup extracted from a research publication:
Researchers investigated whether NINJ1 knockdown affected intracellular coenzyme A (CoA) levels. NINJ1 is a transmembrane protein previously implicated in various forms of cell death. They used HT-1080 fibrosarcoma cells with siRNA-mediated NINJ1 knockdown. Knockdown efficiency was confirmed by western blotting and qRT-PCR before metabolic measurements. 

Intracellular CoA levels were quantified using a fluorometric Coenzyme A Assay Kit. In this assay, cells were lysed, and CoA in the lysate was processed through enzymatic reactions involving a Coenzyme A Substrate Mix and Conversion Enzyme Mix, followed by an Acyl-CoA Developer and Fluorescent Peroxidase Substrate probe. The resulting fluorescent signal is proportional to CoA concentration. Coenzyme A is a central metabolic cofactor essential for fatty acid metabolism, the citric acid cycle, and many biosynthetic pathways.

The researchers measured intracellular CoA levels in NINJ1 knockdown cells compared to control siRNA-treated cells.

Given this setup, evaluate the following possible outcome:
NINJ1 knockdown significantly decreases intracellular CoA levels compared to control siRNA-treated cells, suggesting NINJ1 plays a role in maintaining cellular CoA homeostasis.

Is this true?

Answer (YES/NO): NO